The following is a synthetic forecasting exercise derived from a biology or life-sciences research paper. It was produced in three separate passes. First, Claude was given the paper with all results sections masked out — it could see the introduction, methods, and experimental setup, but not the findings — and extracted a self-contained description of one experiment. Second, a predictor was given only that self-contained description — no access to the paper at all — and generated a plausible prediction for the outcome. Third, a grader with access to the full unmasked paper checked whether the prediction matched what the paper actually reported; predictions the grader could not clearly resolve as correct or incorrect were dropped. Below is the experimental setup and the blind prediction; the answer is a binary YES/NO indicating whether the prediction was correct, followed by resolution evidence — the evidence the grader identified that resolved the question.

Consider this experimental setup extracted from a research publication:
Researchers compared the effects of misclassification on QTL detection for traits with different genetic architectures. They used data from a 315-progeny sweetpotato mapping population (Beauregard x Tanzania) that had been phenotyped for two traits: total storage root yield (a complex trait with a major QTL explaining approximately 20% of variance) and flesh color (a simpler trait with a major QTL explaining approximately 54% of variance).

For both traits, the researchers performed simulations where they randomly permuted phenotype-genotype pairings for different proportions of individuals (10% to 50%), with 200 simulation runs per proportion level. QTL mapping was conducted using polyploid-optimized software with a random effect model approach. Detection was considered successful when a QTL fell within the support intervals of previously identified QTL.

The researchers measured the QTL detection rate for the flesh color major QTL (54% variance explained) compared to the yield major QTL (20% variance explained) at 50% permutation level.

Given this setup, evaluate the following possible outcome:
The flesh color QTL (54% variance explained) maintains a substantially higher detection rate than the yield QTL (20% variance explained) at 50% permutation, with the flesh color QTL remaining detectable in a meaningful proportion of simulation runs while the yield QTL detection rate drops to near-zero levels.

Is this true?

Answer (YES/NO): YES